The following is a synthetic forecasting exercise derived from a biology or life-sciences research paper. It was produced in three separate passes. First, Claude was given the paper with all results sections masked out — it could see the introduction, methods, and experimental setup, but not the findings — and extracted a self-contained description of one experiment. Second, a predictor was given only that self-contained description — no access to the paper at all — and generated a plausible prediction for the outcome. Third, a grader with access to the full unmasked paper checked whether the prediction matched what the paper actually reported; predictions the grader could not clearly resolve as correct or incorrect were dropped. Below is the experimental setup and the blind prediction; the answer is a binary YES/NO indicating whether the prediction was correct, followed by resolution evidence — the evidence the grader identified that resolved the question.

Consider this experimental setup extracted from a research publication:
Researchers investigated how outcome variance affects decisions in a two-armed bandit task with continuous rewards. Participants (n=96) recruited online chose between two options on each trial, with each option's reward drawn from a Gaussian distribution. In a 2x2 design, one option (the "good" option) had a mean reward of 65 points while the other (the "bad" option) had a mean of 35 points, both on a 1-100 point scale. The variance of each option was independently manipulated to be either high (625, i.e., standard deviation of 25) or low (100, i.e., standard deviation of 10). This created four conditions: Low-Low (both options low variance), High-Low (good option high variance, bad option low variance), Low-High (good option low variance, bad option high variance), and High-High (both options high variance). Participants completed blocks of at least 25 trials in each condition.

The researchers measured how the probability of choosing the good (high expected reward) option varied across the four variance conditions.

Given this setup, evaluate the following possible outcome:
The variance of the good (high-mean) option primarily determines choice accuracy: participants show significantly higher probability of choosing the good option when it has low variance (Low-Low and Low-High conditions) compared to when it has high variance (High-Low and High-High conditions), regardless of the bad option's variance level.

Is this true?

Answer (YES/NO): NO